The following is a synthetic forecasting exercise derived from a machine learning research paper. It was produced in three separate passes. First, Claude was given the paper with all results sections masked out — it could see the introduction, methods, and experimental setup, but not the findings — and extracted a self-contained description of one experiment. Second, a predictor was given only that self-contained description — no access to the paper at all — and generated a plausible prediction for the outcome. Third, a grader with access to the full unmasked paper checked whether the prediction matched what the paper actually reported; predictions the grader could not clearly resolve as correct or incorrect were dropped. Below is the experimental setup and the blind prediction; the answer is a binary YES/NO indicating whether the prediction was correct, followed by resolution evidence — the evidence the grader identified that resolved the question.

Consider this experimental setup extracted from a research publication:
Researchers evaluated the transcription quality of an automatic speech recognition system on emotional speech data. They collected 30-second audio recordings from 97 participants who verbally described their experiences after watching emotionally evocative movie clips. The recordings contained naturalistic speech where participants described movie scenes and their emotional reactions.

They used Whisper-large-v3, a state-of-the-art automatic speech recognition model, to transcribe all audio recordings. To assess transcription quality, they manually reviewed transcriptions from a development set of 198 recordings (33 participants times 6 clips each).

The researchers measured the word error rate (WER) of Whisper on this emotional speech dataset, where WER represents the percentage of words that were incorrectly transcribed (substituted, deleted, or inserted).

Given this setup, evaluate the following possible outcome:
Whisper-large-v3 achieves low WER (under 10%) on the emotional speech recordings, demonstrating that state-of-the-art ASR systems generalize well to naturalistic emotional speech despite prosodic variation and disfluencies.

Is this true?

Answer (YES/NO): YES